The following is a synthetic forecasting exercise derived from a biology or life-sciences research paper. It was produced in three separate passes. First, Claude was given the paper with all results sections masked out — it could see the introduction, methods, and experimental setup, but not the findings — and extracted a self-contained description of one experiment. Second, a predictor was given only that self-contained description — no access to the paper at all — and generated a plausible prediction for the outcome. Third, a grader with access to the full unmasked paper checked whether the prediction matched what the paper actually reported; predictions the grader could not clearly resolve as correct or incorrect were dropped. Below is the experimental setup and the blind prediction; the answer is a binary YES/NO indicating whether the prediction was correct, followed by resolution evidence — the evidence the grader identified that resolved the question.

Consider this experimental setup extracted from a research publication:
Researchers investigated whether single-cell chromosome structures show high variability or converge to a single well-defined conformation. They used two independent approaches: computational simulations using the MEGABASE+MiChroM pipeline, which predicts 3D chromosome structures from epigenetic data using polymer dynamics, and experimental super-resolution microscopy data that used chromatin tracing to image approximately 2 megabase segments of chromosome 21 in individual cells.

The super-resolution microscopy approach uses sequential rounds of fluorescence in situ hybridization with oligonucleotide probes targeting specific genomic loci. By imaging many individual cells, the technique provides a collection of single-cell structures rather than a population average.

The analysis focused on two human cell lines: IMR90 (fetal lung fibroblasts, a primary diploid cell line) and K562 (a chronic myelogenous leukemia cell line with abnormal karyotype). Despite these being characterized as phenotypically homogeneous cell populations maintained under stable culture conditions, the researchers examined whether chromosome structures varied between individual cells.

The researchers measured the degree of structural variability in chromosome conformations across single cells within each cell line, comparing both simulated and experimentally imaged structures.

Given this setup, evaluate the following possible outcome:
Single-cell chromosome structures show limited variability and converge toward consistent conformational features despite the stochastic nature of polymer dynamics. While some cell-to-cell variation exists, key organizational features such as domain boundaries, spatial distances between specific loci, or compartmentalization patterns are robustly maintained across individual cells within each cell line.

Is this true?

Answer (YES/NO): NO